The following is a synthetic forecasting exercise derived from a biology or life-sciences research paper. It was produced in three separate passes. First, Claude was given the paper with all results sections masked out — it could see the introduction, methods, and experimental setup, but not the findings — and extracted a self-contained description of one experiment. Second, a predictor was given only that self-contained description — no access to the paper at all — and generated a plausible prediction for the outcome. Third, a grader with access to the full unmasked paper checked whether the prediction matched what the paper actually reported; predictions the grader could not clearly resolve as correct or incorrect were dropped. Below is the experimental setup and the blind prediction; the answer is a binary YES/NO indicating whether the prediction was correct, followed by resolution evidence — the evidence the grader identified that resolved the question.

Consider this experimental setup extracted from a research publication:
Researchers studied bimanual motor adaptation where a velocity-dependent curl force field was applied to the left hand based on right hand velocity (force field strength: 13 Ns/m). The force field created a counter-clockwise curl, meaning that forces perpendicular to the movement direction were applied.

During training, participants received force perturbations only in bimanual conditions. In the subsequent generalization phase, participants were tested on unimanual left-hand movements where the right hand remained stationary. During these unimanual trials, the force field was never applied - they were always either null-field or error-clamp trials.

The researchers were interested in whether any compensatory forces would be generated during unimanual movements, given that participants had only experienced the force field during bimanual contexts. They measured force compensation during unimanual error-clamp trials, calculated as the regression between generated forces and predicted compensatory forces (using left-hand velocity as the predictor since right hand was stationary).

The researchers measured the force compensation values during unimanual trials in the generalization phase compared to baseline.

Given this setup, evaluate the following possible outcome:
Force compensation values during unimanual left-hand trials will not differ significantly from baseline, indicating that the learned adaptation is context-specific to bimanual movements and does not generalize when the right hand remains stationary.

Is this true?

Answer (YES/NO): NO